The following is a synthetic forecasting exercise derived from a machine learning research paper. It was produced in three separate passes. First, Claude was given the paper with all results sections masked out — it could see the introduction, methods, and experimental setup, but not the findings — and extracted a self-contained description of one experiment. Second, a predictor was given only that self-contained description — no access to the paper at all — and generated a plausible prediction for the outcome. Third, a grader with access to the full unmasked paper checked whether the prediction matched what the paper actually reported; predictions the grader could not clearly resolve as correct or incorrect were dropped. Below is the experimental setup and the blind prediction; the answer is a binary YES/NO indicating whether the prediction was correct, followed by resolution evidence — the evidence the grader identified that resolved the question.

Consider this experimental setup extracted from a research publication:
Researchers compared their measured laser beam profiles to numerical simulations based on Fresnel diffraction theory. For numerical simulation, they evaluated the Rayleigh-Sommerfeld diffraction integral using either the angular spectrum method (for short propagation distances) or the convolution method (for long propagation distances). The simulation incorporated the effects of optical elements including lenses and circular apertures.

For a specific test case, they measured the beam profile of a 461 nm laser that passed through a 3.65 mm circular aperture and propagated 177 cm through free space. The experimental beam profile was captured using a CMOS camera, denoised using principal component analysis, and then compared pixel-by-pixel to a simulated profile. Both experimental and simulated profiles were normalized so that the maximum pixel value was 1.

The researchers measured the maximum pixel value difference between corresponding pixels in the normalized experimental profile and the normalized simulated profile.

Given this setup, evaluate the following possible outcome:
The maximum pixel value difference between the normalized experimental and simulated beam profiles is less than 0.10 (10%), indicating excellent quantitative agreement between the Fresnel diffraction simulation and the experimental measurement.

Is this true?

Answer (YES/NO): NO